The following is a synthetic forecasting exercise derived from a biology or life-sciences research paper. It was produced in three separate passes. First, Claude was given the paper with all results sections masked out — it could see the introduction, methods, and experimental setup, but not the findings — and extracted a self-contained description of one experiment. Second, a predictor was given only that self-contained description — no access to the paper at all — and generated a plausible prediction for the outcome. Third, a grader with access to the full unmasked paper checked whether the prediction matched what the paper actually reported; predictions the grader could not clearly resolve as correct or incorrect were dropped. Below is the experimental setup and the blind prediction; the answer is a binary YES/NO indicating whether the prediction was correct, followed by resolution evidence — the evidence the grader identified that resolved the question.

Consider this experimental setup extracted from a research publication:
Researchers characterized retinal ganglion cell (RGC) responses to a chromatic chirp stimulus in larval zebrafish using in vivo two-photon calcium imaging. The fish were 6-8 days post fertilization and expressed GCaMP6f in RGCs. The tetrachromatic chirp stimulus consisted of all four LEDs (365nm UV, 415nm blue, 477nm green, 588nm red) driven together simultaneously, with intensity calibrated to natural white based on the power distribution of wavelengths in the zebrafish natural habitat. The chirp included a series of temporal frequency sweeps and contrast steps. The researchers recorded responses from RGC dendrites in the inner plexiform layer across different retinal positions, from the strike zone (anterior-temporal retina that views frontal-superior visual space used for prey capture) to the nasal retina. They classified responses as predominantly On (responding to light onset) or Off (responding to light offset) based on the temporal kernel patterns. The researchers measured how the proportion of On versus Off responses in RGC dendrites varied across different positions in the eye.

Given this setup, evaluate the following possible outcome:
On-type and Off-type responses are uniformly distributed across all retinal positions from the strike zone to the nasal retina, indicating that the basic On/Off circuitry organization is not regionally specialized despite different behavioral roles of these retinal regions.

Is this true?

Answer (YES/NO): NO